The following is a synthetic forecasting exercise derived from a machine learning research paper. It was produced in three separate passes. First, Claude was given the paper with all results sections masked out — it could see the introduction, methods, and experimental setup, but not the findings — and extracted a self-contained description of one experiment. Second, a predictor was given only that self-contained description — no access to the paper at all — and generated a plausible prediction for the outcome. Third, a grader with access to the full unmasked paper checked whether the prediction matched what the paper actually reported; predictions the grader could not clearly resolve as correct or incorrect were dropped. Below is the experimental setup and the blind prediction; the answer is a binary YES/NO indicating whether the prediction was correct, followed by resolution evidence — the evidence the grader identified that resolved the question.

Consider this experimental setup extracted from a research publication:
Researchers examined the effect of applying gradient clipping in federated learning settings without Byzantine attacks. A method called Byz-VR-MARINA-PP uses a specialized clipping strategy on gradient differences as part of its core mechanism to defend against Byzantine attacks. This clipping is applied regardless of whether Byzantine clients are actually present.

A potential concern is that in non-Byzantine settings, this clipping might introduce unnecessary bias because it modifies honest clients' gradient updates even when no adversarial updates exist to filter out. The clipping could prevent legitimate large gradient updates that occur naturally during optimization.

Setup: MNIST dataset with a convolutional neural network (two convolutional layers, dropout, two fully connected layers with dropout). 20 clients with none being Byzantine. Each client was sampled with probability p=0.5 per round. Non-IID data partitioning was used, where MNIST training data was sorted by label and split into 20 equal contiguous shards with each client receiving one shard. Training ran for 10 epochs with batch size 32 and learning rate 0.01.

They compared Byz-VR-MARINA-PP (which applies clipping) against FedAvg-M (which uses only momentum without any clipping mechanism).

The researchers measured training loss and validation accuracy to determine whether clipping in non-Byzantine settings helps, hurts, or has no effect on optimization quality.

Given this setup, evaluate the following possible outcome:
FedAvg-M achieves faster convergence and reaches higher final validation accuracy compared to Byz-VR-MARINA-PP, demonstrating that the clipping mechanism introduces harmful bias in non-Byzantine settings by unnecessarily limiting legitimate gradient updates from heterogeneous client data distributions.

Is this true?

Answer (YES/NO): YES